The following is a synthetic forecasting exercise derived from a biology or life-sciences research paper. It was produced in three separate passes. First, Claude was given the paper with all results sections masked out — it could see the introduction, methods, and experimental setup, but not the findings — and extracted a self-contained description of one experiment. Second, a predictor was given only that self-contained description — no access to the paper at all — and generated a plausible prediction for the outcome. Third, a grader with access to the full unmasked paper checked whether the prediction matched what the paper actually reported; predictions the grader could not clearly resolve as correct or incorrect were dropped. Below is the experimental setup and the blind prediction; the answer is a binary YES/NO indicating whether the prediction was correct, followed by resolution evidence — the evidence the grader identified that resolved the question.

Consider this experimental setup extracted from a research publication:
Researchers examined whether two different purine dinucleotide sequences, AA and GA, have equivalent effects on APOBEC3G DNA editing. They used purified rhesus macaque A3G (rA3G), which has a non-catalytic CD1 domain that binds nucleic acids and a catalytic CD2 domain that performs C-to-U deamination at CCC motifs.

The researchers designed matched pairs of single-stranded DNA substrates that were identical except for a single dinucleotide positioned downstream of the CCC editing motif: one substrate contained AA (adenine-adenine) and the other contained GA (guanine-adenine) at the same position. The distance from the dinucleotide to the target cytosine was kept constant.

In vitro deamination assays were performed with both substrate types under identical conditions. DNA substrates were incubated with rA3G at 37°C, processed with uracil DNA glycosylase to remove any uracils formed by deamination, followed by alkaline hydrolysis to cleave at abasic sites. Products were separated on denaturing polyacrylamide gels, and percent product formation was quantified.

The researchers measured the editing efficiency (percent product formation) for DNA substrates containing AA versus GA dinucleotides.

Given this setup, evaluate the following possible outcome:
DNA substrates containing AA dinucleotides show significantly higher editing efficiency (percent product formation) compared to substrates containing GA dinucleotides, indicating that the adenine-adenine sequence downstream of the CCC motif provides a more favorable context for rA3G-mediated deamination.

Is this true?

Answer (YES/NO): YES